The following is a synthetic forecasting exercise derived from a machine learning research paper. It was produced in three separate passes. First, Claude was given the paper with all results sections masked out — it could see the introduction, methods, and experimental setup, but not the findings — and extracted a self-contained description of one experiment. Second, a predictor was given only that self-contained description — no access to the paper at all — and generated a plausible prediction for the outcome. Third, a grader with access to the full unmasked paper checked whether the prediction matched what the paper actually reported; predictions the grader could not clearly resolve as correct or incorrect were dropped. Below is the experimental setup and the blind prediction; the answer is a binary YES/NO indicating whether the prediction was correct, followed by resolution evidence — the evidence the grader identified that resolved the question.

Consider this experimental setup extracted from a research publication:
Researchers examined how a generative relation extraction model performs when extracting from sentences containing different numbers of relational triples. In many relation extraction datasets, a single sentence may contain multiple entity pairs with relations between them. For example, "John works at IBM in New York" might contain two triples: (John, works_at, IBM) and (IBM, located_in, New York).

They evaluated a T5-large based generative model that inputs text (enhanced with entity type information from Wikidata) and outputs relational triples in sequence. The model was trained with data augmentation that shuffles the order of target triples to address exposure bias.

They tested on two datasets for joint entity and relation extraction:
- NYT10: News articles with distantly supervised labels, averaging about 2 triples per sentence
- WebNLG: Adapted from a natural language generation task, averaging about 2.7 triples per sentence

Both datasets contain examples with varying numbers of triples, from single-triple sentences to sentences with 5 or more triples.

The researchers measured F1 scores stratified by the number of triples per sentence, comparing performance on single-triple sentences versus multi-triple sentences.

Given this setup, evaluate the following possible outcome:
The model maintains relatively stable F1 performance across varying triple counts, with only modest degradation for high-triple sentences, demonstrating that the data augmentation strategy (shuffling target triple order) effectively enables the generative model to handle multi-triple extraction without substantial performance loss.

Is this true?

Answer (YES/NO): NO